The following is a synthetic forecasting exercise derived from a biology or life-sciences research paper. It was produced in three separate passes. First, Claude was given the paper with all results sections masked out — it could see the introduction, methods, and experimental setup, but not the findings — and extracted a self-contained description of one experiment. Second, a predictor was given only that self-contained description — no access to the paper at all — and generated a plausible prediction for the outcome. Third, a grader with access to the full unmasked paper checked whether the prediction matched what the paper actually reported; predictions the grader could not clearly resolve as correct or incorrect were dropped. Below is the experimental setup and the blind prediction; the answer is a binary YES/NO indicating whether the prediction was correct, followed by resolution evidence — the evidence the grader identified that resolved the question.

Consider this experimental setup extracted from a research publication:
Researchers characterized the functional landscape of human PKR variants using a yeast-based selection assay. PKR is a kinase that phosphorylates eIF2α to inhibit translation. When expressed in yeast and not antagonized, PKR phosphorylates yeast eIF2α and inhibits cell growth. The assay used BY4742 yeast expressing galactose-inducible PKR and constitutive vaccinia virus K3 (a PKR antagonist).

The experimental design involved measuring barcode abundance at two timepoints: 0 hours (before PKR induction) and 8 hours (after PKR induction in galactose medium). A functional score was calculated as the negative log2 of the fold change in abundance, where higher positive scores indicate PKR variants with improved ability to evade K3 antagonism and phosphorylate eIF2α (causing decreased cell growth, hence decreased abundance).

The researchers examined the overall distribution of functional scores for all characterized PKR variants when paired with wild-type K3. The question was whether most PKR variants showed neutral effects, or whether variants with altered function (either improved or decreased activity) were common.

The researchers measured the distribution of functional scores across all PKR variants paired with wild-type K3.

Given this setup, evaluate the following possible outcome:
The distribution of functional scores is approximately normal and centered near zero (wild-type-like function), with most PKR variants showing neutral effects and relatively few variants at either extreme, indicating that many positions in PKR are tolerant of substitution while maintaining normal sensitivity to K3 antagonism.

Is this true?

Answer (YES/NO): NO